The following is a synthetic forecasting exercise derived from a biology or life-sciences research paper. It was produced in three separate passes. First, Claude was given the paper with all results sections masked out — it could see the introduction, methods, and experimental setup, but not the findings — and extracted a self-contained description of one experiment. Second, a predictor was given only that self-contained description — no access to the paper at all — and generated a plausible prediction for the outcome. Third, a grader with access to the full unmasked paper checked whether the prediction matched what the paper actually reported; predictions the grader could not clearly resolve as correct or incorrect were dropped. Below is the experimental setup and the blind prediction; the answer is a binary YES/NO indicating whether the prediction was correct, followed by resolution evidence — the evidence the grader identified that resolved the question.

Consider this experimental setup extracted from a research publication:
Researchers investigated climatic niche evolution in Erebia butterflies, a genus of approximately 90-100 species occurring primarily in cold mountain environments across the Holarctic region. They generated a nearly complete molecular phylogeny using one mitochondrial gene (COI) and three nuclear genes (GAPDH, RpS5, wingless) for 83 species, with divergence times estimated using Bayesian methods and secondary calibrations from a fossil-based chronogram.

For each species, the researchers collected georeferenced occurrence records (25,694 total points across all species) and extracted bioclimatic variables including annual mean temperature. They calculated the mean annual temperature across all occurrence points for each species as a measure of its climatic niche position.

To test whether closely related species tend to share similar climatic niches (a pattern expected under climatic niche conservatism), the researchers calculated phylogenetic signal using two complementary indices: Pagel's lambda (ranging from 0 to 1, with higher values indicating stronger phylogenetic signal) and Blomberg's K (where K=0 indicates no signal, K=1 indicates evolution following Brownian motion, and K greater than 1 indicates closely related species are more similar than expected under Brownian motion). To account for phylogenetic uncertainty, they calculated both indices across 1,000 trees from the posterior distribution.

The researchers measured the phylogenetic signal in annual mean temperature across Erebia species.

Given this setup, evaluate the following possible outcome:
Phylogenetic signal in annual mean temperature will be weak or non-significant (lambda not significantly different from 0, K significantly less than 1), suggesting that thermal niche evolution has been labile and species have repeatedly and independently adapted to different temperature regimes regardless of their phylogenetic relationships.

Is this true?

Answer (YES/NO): NO